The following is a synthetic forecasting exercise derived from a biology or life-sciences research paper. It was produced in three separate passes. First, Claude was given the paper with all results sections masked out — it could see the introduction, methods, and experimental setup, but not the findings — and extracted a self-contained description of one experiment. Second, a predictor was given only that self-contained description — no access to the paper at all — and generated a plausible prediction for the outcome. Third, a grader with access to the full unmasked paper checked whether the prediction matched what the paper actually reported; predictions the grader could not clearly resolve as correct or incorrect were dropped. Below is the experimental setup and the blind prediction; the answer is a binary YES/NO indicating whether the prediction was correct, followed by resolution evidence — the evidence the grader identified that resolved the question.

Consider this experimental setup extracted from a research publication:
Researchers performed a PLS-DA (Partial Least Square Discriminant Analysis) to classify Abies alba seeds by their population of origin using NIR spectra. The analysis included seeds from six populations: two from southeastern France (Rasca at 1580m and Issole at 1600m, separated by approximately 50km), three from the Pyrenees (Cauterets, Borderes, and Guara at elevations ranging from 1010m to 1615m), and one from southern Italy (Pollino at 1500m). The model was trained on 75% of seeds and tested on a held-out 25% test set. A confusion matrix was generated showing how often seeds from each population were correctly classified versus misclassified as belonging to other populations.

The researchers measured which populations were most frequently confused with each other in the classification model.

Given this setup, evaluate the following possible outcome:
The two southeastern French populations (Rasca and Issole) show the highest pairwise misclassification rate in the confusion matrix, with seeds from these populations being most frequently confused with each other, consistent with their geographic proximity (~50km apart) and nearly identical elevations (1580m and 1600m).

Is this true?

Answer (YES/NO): NO